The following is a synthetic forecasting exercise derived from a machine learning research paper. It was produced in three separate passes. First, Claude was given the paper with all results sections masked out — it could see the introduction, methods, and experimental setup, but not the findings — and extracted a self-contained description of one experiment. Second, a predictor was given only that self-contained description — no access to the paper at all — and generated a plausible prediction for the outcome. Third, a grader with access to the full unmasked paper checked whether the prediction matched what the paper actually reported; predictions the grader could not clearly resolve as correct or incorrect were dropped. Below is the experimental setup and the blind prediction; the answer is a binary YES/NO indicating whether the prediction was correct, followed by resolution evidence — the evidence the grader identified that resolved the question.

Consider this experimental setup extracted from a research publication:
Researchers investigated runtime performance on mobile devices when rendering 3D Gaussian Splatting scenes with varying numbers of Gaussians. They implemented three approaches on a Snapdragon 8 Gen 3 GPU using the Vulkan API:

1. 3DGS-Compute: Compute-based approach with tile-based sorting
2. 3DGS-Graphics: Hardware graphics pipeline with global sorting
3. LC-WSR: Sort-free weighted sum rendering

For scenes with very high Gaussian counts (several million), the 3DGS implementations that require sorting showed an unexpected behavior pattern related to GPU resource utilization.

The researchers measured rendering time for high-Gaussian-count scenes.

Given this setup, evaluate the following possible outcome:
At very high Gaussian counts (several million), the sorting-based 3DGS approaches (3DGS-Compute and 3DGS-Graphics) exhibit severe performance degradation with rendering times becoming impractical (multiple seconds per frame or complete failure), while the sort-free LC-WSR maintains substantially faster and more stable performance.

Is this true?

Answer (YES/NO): NO